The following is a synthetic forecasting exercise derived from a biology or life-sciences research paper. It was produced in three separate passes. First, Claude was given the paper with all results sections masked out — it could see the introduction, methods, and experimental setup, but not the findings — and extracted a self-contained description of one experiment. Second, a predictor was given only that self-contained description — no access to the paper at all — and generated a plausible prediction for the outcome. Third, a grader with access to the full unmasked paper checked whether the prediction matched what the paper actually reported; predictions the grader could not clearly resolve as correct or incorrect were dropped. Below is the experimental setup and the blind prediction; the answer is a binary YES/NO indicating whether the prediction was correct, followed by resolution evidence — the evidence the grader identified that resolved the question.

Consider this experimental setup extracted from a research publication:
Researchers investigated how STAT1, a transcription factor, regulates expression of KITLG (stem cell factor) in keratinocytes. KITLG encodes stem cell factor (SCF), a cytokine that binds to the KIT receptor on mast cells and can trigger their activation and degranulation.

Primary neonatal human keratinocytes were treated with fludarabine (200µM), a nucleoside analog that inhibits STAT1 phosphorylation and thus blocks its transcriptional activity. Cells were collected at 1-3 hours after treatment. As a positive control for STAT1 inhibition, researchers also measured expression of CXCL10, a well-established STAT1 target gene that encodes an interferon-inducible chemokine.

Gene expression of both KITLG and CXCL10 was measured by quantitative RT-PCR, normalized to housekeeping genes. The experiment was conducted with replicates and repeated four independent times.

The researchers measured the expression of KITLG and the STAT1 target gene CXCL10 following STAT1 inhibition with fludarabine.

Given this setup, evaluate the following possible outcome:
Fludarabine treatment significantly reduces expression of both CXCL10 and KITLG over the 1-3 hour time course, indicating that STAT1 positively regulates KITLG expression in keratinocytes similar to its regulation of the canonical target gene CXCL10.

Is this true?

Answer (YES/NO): YES